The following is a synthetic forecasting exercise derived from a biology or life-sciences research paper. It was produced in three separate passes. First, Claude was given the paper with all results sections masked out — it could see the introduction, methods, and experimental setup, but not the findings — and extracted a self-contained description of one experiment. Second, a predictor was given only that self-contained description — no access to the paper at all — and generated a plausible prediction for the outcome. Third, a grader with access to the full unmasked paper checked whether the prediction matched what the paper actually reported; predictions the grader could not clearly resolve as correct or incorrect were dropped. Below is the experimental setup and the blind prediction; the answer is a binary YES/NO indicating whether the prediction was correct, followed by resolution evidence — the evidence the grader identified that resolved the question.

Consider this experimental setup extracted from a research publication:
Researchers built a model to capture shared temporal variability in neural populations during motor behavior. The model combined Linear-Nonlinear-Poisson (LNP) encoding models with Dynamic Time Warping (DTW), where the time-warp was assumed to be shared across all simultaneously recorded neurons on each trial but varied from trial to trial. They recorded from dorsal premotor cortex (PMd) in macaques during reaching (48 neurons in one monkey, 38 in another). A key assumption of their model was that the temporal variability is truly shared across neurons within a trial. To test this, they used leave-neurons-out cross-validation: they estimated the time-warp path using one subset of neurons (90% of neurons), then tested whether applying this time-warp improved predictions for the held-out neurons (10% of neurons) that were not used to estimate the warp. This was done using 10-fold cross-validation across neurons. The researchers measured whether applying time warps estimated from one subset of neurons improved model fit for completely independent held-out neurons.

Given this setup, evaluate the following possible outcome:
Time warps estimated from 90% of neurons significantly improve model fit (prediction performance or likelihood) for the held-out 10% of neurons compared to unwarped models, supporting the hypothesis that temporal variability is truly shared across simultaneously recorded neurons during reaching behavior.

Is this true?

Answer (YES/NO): YES